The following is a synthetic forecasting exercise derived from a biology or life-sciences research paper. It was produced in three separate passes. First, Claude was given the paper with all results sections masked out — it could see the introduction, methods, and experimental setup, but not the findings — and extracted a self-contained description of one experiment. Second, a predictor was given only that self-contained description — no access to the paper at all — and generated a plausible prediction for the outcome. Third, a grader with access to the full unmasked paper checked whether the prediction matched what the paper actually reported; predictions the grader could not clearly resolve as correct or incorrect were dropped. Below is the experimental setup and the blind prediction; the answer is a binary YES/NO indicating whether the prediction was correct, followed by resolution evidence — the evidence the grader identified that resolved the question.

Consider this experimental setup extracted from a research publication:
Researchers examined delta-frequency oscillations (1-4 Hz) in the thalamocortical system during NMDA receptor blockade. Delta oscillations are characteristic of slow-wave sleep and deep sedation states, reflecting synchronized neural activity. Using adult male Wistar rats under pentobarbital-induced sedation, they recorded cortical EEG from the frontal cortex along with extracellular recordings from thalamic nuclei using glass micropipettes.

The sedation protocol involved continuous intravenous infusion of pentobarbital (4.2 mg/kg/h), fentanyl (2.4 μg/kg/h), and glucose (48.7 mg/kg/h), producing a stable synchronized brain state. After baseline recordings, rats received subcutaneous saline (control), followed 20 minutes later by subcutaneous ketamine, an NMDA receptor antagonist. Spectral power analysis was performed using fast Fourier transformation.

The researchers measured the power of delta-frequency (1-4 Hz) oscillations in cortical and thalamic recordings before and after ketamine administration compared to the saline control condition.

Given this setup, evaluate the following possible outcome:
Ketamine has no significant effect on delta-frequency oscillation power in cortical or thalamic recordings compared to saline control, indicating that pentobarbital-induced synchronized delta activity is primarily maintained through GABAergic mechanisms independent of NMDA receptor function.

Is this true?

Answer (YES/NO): NO